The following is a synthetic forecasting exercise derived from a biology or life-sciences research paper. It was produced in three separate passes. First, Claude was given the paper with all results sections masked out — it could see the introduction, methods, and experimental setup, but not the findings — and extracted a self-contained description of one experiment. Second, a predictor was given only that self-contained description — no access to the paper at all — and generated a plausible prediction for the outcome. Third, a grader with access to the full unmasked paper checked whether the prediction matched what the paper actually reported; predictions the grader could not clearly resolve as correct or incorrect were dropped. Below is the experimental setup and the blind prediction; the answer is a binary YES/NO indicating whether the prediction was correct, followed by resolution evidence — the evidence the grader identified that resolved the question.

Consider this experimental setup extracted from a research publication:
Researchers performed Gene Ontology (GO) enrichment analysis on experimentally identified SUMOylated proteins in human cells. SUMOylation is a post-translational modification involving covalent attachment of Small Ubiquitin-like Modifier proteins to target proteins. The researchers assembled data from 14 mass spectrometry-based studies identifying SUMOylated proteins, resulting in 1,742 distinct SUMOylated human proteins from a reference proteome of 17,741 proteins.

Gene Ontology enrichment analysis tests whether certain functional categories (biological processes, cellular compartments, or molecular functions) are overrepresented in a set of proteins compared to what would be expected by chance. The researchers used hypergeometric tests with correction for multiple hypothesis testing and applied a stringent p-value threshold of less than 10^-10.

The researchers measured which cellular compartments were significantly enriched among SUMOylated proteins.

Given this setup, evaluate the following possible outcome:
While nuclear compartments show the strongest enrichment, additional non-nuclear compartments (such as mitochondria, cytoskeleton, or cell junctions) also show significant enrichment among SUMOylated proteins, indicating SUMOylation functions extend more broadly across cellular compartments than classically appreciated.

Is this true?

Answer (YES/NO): NO